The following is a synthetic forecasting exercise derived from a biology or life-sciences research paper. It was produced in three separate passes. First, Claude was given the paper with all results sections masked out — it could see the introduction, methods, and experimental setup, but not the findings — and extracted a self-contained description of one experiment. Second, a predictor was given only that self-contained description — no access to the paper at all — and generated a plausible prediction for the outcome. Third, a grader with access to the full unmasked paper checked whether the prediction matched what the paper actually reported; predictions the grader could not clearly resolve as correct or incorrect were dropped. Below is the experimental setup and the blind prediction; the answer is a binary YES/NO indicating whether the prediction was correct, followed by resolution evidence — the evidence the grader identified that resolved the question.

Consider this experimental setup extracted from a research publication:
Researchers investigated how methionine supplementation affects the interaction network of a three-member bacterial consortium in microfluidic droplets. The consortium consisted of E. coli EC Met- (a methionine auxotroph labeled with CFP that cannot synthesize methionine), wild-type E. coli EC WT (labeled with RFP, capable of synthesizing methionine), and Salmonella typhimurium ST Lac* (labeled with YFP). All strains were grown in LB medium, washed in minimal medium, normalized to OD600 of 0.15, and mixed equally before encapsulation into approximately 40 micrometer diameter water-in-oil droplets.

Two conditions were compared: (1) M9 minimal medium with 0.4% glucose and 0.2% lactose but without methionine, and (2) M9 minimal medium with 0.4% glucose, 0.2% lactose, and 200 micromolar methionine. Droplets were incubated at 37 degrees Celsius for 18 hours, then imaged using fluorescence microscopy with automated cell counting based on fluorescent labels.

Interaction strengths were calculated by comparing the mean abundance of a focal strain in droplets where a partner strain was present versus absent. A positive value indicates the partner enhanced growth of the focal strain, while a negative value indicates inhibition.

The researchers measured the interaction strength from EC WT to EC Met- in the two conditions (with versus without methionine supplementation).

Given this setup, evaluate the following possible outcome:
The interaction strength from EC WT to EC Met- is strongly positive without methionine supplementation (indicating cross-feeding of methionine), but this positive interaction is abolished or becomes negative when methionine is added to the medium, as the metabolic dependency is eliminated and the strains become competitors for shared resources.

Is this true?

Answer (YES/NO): YES